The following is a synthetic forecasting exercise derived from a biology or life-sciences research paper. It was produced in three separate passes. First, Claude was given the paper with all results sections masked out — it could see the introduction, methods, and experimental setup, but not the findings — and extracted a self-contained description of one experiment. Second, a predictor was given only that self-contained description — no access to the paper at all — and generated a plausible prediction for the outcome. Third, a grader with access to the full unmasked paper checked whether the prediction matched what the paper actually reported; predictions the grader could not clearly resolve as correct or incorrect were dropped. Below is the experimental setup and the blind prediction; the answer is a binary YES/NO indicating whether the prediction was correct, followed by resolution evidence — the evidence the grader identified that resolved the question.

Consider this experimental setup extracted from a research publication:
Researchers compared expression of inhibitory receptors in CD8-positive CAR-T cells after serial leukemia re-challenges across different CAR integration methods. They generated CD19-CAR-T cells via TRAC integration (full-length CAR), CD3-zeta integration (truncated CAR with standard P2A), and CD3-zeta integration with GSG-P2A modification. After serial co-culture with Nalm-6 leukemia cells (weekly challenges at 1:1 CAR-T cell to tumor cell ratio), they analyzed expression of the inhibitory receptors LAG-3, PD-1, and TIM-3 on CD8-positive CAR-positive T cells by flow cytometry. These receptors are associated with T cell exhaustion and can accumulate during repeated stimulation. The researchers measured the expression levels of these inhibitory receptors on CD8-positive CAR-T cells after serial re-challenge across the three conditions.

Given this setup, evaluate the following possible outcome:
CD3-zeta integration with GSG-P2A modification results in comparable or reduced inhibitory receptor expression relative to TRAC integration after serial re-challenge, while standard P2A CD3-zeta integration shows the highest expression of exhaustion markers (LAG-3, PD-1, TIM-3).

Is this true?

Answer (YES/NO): NO